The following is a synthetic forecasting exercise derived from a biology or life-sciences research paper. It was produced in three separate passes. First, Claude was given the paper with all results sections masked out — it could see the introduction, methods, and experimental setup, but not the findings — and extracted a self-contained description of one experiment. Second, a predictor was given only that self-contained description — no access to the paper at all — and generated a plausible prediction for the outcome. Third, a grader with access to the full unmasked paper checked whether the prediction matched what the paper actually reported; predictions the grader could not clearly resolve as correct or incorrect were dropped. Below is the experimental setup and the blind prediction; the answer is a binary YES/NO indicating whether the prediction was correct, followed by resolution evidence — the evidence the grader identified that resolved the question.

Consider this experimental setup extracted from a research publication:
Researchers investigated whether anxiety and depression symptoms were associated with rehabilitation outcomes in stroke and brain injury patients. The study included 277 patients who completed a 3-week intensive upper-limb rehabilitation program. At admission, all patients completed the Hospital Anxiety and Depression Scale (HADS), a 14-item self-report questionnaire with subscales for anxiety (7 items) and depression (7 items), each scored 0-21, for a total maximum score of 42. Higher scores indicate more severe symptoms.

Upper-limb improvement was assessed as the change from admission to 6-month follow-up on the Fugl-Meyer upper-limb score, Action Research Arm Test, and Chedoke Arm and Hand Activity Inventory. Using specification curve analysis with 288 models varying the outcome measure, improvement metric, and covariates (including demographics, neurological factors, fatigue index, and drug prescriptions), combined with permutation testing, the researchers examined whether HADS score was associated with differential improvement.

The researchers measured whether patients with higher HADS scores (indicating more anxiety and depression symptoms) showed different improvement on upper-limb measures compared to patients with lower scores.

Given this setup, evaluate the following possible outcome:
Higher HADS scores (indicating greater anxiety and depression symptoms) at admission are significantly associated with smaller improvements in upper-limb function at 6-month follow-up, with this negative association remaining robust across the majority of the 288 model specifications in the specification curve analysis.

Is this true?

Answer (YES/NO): NO